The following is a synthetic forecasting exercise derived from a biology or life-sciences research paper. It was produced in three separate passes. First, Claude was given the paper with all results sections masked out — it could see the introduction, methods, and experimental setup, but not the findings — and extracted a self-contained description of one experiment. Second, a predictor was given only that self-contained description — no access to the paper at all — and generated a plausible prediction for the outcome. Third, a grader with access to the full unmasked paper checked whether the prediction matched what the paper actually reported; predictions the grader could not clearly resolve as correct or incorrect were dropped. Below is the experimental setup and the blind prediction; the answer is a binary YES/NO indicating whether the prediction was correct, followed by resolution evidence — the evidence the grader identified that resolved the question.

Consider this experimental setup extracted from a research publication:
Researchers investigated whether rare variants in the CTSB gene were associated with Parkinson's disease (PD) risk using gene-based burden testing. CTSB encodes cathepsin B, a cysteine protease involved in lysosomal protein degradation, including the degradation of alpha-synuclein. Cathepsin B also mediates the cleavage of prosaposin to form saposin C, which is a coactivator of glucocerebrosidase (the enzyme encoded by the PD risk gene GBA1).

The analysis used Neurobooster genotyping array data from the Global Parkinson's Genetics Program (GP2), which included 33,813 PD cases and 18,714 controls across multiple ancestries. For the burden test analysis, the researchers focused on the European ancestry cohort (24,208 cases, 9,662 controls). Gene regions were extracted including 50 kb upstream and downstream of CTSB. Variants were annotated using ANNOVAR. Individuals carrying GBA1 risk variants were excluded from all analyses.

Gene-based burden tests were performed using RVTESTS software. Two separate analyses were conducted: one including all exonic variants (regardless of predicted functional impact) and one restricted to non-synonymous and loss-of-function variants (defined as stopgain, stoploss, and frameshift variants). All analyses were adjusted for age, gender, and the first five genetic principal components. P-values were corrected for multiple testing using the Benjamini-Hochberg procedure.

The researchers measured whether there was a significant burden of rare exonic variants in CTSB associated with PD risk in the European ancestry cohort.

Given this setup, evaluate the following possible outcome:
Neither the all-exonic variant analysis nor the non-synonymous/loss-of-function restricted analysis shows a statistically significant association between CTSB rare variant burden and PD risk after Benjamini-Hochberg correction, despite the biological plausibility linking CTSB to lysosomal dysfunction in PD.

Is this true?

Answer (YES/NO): YES